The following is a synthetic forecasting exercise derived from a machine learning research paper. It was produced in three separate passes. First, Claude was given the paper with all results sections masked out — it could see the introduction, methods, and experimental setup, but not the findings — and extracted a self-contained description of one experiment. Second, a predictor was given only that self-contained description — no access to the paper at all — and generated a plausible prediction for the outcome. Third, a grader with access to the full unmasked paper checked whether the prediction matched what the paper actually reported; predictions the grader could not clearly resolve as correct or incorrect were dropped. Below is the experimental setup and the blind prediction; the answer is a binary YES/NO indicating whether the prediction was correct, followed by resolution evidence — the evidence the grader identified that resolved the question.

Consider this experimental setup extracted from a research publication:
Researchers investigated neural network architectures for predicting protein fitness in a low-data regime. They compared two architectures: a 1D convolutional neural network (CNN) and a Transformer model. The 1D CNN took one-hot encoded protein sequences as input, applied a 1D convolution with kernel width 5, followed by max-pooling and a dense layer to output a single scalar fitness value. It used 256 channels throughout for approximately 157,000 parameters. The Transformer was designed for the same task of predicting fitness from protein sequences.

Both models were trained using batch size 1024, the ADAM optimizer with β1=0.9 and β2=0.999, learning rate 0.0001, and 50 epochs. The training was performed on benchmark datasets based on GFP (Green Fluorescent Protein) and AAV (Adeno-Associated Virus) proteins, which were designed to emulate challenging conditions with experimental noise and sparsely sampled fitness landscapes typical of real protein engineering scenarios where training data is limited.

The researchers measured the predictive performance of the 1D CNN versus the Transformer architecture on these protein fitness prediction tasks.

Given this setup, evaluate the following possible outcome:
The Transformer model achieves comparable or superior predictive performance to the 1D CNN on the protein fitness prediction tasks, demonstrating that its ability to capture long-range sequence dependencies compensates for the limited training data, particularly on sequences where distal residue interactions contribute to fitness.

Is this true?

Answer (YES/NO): NO